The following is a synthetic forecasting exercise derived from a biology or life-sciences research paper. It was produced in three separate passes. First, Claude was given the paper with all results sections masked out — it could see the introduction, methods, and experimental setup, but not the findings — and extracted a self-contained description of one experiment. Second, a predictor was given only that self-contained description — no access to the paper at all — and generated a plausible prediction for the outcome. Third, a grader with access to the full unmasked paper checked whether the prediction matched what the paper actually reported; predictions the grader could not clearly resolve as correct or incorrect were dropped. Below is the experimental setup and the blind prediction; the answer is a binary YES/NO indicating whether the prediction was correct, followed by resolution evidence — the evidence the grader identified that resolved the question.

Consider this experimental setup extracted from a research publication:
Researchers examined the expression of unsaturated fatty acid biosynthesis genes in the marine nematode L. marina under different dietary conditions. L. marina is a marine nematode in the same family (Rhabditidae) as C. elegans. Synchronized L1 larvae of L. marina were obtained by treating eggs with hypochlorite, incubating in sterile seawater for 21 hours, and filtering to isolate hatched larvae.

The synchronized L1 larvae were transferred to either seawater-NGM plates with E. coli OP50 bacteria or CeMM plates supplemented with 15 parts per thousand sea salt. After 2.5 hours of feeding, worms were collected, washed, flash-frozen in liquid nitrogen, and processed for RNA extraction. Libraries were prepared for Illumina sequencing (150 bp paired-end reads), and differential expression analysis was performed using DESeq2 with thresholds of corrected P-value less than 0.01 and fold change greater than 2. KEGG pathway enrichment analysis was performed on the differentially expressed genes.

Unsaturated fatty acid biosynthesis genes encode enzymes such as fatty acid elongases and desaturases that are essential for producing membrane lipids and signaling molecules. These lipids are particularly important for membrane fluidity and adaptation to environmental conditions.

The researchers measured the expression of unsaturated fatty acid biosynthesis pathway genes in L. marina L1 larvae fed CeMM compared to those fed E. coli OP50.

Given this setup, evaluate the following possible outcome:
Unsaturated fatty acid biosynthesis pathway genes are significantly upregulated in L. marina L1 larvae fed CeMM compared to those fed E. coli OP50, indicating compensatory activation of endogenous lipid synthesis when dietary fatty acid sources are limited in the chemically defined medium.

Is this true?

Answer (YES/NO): NO